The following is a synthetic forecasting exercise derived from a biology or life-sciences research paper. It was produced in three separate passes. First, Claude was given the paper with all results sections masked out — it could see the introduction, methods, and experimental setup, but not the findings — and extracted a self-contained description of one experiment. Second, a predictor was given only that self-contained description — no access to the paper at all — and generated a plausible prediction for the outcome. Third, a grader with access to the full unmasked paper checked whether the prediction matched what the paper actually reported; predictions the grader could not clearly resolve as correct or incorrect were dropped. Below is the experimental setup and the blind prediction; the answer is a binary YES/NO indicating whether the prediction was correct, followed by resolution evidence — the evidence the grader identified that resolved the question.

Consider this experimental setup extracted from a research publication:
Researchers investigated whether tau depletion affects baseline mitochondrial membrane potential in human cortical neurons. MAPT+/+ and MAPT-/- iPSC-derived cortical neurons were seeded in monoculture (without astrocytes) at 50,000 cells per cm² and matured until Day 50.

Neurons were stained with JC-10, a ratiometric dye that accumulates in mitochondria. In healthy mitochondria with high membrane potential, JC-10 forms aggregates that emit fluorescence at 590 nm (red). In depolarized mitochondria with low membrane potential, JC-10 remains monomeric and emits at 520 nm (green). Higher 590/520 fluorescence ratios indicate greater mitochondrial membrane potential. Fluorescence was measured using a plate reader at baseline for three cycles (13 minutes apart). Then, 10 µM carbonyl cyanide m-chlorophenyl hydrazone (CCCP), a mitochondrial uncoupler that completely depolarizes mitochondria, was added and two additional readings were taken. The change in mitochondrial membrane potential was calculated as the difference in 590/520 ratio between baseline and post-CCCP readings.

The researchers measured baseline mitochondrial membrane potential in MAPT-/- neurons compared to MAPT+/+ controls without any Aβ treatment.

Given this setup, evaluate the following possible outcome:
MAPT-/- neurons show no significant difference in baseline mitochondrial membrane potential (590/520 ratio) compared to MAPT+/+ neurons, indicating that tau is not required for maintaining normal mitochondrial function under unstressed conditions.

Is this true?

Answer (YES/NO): YES